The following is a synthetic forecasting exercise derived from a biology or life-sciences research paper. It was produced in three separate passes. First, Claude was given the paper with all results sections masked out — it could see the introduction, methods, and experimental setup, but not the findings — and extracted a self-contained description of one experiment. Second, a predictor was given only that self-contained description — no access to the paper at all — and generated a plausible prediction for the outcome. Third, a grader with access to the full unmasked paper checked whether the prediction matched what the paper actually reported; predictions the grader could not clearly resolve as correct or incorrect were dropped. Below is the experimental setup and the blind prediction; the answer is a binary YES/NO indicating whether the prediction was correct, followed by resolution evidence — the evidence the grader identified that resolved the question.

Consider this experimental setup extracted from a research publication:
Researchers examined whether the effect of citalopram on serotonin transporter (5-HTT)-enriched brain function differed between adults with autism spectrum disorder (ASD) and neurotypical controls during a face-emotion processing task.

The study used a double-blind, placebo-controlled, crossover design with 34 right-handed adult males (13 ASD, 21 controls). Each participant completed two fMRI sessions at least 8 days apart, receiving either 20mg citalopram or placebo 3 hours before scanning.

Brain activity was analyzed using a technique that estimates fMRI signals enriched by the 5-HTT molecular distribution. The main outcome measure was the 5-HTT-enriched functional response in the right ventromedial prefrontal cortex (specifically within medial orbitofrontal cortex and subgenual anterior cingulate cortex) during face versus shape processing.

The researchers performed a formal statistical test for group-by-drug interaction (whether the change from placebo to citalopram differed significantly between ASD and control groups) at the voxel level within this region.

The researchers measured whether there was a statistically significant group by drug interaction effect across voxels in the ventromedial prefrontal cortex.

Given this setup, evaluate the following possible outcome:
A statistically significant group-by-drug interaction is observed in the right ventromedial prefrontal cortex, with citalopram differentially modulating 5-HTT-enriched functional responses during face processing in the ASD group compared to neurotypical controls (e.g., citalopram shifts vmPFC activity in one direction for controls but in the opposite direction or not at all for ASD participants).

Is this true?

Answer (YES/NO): NO